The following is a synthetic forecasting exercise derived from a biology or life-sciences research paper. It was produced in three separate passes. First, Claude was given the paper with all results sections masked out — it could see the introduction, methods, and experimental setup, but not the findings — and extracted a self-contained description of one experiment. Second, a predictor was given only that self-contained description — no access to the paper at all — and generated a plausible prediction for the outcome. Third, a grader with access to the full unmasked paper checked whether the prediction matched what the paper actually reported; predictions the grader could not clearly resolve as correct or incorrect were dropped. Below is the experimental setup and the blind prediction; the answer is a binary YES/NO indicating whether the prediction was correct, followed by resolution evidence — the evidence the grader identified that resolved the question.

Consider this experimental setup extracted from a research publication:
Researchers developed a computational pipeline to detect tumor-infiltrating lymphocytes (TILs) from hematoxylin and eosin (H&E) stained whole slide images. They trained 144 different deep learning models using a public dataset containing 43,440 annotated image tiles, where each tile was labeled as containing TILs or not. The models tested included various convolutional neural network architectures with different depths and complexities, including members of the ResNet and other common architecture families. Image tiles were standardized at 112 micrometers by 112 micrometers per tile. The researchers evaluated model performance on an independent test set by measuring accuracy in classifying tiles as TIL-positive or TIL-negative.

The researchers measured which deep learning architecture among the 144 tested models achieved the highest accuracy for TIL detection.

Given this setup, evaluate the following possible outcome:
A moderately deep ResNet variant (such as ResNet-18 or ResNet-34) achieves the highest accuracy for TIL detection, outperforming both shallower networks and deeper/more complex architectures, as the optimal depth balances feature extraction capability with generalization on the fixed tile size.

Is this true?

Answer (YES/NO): YES